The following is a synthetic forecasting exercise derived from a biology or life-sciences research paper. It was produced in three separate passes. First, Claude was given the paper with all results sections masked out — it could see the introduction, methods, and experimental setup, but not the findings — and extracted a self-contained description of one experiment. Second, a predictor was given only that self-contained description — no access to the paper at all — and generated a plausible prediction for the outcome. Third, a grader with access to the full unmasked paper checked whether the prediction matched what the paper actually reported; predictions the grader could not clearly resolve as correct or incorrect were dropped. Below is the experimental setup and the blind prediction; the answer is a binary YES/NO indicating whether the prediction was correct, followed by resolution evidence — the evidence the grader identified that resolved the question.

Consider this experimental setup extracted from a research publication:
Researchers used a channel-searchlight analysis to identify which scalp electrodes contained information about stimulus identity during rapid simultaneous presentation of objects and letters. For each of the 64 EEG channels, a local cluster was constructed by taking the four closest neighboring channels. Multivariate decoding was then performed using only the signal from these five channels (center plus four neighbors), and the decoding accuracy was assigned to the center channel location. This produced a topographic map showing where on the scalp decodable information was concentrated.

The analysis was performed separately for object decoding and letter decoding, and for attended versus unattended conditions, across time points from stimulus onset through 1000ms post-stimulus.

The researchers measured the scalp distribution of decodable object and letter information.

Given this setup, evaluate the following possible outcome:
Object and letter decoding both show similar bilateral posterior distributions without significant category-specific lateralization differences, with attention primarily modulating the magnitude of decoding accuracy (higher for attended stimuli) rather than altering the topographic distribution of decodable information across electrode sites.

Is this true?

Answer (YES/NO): NO